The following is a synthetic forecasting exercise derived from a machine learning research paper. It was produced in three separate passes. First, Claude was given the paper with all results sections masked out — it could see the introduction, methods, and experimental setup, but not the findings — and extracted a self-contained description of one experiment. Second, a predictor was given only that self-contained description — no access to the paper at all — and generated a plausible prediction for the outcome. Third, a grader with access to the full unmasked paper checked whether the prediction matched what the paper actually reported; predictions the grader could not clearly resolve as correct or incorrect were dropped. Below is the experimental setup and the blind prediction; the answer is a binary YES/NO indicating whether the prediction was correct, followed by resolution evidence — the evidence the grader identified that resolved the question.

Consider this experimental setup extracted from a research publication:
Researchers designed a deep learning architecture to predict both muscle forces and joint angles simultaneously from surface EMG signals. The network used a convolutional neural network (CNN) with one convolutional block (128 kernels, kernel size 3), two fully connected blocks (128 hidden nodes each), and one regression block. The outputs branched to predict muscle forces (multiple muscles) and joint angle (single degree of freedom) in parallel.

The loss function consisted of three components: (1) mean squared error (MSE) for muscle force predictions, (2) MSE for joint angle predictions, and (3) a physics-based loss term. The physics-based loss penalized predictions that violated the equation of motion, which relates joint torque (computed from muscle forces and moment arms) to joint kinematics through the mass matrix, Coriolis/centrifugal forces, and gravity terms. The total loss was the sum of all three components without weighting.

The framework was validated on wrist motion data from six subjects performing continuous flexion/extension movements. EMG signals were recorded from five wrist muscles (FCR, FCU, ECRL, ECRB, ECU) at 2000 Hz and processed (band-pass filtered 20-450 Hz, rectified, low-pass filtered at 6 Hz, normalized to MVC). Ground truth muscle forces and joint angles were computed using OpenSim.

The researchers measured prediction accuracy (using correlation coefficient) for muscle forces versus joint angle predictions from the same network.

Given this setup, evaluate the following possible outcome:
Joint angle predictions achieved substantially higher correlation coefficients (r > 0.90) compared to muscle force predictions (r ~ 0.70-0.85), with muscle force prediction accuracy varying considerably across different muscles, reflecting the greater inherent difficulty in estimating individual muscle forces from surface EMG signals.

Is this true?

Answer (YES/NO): NO